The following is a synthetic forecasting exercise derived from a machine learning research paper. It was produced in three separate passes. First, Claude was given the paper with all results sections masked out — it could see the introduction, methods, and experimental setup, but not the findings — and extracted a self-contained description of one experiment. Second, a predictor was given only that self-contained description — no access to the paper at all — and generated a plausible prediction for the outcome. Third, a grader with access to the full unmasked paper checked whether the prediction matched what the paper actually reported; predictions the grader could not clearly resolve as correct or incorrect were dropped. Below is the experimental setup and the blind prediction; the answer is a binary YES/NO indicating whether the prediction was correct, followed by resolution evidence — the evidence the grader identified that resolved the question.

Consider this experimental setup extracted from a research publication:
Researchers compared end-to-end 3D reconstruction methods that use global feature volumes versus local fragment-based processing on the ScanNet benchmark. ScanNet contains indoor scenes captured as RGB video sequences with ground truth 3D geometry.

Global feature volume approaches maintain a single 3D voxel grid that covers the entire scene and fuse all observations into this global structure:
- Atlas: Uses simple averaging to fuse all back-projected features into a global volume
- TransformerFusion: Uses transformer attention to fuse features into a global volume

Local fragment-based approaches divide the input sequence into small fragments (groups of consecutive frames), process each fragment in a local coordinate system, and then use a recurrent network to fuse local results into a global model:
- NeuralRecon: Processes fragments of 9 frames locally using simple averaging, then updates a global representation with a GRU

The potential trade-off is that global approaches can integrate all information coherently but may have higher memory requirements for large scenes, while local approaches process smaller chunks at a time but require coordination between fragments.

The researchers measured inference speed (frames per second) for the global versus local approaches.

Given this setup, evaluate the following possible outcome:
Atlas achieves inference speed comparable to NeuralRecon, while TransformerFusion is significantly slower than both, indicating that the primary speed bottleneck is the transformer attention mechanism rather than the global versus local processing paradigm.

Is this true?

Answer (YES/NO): NO